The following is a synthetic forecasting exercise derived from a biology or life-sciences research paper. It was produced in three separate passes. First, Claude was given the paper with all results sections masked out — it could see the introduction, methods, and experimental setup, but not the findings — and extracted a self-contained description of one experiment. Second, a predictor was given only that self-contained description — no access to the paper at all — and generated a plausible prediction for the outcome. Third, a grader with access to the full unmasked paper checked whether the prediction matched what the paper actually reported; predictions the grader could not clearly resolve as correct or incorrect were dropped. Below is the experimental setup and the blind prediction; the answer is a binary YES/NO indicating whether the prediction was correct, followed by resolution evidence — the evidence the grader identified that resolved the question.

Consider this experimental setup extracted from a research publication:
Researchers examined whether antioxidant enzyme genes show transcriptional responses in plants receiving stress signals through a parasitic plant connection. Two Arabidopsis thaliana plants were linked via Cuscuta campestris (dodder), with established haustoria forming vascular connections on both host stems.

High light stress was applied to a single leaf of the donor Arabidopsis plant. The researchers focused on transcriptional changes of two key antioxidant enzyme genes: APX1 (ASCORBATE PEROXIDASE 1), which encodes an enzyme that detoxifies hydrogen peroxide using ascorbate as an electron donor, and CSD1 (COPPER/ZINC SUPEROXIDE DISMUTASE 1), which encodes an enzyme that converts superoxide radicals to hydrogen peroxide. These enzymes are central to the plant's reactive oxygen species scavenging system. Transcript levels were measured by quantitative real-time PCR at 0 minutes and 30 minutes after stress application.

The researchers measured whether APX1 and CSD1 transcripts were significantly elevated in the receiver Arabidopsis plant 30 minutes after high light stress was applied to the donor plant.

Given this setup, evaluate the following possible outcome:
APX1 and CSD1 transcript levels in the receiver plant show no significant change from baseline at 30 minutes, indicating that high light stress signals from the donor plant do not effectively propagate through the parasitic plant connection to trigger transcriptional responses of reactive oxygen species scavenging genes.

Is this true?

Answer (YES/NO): NO